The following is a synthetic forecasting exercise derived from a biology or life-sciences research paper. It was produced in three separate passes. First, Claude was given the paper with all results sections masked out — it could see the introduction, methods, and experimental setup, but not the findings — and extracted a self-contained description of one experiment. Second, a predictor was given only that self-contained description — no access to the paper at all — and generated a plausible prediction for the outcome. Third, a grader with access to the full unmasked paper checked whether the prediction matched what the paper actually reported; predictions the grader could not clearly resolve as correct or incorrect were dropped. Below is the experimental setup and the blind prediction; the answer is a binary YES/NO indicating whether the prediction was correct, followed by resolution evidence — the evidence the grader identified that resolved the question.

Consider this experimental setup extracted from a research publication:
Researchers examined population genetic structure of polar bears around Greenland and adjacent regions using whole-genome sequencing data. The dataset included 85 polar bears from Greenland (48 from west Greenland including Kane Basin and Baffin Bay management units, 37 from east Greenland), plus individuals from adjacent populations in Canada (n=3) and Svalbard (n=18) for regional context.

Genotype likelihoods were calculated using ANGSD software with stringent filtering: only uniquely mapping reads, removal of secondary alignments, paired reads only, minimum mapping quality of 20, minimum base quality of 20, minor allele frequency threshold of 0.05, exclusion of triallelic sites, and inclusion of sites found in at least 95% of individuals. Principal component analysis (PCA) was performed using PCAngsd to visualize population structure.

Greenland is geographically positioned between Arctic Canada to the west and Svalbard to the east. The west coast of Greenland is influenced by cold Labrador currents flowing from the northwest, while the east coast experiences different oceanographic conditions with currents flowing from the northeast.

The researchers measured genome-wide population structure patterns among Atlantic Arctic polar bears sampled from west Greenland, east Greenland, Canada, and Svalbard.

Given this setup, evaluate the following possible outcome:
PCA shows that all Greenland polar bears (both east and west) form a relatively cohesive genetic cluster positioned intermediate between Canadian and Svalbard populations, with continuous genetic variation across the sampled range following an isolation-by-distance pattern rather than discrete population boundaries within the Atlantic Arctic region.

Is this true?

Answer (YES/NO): NO